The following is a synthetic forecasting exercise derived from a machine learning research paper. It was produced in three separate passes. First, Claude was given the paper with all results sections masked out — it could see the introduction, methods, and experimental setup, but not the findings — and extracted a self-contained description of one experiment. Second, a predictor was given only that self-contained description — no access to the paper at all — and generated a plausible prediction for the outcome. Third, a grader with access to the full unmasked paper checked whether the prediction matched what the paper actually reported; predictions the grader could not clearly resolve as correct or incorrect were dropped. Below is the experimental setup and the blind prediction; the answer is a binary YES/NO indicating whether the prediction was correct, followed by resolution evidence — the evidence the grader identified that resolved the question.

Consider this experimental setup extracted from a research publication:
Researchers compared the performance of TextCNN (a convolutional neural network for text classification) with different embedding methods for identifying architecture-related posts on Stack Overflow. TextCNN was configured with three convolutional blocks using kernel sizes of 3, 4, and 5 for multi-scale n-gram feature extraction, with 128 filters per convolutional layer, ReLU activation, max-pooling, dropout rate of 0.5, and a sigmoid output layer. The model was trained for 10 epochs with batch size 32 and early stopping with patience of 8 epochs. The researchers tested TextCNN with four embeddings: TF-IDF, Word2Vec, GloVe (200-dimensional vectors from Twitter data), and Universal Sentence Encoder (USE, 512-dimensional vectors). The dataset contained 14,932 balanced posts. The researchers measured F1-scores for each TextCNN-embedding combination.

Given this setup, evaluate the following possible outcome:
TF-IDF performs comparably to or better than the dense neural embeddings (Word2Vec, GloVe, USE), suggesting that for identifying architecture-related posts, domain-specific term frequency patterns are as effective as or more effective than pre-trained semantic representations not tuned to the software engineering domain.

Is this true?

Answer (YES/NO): YES